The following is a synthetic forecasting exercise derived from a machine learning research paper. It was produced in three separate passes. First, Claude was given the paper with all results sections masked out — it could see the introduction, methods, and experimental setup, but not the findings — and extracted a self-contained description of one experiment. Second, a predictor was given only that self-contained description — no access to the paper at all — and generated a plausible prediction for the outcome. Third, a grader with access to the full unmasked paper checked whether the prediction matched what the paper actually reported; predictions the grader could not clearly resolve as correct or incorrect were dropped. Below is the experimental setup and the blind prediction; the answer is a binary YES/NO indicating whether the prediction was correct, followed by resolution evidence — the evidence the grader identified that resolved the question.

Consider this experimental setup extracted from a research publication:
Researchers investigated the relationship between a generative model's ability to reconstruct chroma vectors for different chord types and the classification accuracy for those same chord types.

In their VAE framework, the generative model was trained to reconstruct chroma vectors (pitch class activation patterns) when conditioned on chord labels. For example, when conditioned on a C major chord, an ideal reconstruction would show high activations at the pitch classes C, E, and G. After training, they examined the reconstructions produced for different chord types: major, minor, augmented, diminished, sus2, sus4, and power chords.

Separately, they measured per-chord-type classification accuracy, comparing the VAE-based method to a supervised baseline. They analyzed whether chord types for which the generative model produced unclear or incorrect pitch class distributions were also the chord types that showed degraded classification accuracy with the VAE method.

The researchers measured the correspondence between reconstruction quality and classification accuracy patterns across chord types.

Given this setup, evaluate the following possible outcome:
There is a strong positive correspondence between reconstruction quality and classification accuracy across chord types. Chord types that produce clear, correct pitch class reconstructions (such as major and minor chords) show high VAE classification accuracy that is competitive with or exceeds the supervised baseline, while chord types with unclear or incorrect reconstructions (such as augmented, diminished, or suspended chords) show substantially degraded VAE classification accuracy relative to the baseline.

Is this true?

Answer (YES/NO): NO